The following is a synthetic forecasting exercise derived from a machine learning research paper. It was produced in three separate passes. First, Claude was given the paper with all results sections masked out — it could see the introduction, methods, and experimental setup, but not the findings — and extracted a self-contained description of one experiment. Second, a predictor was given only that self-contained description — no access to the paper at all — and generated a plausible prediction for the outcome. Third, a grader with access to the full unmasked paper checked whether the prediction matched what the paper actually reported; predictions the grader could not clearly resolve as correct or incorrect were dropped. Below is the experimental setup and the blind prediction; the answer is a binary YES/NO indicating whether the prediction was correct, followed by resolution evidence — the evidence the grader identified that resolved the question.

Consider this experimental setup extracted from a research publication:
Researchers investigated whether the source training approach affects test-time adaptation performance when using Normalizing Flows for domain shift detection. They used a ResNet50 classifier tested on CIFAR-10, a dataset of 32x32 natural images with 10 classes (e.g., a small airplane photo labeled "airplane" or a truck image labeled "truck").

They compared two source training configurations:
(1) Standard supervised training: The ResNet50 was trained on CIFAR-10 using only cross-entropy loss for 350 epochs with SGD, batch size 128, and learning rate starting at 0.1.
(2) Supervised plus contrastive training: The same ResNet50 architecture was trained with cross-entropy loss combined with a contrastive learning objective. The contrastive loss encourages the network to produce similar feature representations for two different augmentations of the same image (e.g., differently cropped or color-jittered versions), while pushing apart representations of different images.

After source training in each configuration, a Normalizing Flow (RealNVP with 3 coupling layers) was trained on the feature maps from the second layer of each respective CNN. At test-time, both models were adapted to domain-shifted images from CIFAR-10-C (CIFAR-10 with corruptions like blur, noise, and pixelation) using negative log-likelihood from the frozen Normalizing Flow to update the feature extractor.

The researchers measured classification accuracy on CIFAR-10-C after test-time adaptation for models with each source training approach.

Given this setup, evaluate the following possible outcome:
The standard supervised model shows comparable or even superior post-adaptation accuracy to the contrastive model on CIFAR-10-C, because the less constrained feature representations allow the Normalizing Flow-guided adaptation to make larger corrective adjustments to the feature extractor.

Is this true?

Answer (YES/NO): NO